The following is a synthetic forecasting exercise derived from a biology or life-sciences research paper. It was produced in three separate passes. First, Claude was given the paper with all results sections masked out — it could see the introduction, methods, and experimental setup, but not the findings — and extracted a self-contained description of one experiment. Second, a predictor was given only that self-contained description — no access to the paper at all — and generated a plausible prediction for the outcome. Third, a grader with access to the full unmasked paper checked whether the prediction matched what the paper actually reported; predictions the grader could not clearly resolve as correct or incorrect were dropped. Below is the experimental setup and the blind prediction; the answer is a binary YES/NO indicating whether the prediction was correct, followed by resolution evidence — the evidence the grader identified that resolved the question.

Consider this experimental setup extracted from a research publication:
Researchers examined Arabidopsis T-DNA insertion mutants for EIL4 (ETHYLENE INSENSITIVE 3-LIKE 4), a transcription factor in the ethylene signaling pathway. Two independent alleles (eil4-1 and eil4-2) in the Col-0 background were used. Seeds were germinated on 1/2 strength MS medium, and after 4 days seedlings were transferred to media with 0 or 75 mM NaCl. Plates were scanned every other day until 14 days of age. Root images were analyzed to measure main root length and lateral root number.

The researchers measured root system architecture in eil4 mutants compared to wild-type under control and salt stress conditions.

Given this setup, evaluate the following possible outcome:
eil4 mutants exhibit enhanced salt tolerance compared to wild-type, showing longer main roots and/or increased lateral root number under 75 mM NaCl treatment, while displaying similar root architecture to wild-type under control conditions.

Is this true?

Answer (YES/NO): NO